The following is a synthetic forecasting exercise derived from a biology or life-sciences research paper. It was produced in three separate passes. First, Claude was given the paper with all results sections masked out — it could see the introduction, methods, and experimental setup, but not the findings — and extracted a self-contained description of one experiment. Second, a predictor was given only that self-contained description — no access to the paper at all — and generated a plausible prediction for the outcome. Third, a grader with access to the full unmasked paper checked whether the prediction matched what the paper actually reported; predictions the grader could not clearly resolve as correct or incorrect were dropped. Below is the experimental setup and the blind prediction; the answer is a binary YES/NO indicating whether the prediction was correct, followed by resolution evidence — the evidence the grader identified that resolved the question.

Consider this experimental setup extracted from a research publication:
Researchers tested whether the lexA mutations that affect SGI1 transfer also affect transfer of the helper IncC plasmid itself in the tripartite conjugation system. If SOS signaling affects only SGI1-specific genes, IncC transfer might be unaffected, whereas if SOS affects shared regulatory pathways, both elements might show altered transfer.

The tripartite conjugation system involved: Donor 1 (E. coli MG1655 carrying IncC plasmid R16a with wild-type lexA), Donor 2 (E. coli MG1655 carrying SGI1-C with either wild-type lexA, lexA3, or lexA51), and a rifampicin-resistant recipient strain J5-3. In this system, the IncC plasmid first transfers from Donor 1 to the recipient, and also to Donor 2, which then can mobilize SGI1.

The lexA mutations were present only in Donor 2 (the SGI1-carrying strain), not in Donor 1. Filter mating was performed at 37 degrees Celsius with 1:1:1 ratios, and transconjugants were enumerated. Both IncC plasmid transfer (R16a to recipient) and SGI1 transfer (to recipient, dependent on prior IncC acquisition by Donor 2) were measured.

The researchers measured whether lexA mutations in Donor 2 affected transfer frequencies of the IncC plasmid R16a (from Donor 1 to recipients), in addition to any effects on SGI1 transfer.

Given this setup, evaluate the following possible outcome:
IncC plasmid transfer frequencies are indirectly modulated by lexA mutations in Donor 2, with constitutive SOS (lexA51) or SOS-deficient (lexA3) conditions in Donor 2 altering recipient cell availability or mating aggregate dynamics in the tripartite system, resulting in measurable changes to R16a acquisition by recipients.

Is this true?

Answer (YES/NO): NO